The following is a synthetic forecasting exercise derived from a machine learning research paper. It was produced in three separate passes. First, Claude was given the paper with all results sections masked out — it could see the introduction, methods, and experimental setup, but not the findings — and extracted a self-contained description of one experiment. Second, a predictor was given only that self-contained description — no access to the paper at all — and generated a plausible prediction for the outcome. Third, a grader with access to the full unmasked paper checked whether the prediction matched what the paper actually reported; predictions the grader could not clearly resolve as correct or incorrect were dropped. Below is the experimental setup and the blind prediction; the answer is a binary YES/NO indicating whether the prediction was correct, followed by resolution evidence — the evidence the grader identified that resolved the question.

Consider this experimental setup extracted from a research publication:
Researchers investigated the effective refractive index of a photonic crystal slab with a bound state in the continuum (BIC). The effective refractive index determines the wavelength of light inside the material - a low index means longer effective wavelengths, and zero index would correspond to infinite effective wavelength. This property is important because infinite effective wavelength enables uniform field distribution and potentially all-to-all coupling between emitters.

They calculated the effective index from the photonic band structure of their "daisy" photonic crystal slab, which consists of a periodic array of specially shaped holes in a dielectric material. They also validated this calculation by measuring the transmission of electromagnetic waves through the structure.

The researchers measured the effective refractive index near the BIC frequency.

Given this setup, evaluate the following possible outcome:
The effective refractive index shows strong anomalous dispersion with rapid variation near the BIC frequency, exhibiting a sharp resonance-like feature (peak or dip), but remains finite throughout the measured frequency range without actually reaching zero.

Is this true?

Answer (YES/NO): NO